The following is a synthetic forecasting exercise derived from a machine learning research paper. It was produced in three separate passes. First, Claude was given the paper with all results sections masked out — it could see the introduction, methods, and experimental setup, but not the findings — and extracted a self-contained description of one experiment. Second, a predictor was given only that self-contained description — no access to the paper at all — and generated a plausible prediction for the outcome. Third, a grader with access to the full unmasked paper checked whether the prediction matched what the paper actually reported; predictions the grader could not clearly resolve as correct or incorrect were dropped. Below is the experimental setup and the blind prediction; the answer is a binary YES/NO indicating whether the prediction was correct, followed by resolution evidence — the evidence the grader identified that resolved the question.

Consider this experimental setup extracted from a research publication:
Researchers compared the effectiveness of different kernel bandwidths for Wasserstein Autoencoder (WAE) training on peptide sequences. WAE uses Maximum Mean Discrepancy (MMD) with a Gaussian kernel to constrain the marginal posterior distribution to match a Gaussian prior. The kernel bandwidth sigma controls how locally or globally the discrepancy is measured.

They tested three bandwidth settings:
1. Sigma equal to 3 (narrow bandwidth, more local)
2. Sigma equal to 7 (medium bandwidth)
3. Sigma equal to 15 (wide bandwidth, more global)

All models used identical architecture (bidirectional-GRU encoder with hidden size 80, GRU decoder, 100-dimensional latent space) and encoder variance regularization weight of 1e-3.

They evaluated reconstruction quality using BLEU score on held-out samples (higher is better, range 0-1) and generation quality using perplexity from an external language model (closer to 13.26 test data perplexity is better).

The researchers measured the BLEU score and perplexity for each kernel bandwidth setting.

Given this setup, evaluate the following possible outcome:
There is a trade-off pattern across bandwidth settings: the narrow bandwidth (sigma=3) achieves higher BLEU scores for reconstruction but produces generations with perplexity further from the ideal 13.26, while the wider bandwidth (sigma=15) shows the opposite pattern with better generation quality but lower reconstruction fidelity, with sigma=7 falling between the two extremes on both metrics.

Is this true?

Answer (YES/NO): NO